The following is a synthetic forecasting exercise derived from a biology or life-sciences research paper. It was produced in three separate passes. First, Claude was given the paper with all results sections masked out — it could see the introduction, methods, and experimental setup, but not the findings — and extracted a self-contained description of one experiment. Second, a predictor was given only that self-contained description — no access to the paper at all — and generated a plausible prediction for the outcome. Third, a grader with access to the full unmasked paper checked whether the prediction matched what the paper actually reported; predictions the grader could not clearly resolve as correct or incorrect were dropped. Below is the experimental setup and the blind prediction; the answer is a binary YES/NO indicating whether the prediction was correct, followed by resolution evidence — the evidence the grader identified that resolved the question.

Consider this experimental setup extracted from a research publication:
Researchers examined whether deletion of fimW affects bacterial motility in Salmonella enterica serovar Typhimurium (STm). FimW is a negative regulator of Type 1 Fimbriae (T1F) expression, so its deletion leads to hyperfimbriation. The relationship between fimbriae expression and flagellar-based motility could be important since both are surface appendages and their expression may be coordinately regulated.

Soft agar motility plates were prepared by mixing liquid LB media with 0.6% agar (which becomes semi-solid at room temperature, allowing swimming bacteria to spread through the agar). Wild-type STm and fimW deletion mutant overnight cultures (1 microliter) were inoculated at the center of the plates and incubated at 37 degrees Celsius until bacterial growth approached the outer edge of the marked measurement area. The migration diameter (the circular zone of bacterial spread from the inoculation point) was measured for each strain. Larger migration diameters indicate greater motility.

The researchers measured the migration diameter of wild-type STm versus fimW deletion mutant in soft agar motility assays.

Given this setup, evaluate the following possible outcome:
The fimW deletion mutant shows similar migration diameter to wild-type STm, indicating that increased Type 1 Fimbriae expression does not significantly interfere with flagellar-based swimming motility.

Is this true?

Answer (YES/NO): YES